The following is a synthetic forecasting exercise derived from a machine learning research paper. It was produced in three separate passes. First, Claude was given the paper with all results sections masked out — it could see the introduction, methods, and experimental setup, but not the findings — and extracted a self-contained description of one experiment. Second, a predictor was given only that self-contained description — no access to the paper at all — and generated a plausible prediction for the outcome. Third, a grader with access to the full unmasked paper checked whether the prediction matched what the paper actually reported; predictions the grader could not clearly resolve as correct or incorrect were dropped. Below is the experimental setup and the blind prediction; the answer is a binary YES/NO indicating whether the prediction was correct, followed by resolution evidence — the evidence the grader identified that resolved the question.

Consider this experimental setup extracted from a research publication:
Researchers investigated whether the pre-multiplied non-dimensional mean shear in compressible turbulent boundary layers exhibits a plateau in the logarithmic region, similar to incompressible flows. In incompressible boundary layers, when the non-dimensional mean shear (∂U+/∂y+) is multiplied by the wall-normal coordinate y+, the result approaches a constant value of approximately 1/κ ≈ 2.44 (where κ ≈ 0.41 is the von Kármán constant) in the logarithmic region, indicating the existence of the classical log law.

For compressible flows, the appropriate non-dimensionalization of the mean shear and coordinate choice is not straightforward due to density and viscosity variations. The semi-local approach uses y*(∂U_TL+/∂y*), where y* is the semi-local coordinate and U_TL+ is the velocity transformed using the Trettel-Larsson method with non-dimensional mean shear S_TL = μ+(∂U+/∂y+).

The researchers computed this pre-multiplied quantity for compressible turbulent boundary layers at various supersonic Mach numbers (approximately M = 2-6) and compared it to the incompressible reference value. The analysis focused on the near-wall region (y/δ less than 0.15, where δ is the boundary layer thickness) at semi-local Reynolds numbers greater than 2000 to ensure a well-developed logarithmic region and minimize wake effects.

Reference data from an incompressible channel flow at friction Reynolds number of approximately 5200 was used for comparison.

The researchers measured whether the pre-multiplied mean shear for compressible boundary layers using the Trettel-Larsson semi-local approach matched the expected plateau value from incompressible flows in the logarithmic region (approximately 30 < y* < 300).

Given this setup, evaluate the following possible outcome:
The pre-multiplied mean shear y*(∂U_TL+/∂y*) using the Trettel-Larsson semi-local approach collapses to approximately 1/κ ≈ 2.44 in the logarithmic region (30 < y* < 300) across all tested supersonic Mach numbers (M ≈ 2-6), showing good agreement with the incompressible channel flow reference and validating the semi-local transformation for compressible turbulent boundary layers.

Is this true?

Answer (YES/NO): NO